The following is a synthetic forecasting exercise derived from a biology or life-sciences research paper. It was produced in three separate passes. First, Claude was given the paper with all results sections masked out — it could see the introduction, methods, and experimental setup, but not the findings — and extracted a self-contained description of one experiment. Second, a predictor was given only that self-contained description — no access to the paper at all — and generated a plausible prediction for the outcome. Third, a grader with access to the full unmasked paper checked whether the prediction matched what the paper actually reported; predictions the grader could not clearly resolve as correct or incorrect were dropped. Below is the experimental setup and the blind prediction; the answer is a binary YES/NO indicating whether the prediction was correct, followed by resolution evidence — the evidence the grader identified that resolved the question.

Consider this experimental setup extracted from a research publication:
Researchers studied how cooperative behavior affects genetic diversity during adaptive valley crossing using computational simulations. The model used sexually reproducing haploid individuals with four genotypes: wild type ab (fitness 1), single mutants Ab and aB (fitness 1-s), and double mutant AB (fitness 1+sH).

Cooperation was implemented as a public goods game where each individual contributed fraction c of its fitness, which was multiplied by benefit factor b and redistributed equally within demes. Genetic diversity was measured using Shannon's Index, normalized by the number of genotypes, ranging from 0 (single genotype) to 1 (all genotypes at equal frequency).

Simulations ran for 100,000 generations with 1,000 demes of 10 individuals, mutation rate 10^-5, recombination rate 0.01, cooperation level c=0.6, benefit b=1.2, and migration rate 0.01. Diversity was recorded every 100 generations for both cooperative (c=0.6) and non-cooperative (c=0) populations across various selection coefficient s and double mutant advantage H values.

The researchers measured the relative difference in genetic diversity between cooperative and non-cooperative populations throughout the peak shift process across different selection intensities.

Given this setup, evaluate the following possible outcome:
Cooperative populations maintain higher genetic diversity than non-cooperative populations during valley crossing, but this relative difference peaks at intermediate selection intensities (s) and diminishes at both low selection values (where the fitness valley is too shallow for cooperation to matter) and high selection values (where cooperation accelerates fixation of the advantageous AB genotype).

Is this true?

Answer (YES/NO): YES